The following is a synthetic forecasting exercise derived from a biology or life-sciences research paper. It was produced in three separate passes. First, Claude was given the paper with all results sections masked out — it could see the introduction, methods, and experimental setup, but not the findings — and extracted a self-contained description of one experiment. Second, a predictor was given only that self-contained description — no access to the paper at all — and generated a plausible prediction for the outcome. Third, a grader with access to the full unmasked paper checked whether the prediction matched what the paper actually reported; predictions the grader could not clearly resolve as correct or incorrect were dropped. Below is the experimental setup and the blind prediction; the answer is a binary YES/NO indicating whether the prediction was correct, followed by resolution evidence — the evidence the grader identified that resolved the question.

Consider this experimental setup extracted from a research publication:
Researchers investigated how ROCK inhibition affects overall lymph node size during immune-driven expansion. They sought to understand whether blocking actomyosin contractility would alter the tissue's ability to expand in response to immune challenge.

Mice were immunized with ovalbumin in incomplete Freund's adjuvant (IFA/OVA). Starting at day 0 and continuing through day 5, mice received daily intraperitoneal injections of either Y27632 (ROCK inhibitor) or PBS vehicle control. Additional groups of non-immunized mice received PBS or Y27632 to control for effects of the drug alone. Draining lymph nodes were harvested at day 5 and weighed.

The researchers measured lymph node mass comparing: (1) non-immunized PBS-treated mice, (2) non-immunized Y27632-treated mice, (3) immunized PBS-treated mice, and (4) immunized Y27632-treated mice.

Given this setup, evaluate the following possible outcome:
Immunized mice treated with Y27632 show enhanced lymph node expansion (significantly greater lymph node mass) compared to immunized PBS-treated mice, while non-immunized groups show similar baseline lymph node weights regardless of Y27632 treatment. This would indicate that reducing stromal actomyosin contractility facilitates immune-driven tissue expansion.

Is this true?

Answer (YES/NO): NO